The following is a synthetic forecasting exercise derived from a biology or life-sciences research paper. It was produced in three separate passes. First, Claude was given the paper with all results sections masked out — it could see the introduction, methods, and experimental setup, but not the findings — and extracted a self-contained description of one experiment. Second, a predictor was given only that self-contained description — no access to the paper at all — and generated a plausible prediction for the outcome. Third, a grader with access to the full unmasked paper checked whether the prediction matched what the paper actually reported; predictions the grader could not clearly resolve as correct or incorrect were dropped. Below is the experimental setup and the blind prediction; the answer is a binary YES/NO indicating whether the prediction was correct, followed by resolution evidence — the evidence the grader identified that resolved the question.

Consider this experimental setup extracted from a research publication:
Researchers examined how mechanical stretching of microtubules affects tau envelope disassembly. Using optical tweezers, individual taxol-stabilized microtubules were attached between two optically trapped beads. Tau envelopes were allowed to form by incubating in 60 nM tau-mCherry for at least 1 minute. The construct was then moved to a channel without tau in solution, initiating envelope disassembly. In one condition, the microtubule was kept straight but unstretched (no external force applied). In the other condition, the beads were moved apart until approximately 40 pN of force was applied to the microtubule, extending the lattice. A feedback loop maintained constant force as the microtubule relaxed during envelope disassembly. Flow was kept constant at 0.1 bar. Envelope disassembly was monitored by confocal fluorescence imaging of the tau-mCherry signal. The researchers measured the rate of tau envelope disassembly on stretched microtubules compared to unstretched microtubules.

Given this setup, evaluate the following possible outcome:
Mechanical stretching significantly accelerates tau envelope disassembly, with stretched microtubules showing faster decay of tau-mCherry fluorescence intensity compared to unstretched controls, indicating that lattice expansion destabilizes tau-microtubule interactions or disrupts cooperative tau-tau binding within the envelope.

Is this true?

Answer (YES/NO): YES